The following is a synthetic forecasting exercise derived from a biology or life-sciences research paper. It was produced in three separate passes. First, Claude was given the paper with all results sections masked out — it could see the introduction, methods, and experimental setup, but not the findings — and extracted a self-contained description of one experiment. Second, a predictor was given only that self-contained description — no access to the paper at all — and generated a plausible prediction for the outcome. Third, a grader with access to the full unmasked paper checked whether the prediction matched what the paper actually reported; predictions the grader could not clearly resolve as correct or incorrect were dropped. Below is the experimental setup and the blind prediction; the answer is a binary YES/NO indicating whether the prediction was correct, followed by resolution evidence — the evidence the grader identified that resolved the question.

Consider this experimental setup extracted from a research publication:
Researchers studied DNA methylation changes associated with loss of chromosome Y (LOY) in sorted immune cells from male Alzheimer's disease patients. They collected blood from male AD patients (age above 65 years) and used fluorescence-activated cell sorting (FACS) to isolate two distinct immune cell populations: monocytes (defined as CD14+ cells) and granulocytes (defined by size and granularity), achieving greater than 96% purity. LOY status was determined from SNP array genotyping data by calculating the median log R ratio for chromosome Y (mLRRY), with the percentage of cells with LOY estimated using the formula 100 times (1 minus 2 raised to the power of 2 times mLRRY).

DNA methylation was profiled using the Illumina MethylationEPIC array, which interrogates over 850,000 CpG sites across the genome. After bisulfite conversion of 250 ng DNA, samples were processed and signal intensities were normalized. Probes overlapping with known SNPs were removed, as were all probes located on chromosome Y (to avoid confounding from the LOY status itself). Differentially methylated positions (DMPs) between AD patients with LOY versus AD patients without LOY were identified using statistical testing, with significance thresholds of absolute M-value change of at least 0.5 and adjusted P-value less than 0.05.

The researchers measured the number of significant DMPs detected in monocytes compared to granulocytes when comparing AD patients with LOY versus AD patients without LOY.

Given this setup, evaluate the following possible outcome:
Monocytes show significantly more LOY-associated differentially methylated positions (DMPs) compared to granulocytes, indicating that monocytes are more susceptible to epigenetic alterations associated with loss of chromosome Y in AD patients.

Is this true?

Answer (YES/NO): NO